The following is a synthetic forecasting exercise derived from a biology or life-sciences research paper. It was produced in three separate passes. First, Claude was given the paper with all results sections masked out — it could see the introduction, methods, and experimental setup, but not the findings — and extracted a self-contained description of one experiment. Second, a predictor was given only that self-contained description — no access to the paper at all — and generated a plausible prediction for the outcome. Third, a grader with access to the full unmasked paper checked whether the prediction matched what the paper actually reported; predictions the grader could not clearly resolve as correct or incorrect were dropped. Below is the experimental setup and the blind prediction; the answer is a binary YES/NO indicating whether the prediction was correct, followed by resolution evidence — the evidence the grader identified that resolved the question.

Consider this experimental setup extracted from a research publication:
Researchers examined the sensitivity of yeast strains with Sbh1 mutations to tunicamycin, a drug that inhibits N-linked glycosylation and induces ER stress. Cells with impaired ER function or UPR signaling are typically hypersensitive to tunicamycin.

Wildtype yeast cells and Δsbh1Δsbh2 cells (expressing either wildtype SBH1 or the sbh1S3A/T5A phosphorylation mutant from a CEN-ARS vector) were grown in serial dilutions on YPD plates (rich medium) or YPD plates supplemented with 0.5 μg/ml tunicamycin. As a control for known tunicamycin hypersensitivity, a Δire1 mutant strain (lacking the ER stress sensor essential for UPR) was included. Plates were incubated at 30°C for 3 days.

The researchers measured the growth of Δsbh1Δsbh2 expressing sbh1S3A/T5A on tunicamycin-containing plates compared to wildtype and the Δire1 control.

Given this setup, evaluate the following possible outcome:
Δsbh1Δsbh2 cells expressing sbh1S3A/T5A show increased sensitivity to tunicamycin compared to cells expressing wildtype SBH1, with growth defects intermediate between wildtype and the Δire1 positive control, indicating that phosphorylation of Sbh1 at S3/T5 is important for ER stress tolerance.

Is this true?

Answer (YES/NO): NO